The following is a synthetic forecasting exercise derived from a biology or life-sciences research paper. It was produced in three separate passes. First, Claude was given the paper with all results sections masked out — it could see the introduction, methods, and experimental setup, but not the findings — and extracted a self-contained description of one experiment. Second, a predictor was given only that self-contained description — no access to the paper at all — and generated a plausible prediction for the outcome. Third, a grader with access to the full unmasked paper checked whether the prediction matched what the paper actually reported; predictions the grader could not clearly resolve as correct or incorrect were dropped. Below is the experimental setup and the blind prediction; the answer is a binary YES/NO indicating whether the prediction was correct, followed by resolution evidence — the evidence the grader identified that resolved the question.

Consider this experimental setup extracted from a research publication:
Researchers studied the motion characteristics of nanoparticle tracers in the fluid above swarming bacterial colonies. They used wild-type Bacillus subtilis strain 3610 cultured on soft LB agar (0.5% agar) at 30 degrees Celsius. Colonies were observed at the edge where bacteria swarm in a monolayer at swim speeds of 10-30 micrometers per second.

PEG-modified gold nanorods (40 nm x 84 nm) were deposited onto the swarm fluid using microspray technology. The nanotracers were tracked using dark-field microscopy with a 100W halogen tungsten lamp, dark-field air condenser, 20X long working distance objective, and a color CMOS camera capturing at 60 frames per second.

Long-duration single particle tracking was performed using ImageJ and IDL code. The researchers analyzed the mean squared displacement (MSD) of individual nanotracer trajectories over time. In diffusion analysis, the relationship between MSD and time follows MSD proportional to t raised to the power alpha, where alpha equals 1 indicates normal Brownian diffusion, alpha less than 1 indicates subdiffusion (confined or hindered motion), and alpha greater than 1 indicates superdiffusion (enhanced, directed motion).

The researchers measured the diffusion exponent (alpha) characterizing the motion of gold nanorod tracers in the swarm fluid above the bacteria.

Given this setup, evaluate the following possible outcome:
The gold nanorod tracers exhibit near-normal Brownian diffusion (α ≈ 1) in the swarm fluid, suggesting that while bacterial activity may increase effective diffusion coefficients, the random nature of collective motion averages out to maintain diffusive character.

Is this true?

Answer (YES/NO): NO